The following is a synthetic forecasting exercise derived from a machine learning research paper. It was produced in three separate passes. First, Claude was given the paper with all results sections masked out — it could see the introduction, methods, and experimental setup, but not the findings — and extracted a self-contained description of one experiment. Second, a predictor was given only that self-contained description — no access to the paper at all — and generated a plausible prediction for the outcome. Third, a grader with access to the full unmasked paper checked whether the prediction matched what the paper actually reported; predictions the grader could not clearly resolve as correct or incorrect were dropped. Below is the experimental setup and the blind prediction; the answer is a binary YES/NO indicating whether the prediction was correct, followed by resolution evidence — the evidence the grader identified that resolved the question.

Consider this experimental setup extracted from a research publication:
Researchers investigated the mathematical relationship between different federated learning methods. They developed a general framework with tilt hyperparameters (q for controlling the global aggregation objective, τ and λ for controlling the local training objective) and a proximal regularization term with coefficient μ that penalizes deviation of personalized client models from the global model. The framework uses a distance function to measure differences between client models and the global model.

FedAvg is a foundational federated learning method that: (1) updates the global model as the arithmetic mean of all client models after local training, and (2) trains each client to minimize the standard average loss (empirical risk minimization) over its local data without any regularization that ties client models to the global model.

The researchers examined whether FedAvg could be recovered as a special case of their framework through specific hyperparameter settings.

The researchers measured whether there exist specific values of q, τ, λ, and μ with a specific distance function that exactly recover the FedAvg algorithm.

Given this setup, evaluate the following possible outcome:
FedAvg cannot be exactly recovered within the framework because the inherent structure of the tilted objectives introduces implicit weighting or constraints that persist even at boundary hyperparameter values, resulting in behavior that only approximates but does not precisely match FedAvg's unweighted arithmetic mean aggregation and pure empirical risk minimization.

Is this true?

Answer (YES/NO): NO